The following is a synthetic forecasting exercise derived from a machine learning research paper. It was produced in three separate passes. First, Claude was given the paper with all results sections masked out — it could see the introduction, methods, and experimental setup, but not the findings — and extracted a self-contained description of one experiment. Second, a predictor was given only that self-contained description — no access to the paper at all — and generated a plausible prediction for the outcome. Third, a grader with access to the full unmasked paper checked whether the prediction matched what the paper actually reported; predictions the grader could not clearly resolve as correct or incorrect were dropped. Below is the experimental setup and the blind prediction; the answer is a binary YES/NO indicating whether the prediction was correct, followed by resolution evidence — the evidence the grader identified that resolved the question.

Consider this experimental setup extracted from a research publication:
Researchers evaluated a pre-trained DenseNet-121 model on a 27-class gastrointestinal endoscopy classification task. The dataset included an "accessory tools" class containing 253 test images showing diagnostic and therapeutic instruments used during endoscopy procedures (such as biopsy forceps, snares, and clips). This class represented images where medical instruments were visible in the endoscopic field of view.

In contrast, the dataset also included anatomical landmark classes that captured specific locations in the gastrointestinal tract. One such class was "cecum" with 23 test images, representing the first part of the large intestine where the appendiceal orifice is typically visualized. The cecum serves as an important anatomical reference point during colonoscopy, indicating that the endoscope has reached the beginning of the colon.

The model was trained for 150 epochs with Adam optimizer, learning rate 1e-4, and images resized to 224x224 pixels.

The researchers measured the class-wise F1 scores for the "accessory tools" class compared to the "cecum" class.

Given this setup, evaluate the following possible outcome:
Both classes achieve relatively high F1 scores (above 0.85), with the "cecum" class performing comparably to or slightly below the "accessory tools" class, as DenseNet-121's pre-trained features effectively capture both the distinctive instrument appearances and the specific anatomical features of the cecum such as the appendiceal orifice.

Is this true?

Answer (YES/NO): NO